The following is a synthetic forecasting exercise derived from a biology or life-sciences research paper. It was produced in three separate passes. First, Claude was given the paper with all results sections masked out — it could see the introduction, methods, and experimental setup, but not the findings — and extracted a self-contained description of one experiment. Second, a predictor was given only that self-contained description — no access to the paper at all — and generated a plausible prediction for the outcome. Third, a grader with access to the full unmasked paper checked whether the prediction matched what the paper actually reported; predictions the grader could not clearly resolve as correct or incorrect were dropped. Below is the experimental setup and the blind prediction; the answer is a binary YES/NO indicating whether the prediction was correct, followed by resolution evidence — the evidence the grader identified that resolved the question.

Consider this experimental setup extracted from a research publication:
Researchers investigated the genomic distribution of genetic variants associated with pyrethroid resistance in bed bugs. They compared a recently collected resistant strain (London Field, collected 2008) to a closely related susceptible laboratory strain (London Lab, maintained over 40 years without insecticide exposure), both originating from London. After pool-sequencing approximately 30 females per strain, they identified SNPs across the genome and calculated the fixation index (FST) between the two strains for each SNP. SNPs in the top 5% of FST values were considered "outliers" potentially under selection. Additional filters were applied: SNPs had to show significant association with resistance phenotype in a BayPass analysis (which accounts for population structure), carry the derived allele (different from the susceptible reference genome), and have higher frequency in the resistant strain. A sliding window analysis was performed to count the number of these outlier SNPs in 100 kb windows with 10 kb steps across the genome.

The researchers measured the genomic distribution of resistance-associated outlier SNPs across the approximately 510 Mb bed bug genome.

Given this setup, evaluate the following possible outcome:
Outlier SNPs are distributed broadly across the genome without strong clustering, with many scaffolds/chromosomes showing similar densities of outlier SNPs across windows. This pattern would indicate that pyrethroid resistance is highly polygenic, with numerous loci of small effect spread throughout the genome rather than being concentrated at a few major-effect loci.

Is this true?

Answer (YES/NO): NO